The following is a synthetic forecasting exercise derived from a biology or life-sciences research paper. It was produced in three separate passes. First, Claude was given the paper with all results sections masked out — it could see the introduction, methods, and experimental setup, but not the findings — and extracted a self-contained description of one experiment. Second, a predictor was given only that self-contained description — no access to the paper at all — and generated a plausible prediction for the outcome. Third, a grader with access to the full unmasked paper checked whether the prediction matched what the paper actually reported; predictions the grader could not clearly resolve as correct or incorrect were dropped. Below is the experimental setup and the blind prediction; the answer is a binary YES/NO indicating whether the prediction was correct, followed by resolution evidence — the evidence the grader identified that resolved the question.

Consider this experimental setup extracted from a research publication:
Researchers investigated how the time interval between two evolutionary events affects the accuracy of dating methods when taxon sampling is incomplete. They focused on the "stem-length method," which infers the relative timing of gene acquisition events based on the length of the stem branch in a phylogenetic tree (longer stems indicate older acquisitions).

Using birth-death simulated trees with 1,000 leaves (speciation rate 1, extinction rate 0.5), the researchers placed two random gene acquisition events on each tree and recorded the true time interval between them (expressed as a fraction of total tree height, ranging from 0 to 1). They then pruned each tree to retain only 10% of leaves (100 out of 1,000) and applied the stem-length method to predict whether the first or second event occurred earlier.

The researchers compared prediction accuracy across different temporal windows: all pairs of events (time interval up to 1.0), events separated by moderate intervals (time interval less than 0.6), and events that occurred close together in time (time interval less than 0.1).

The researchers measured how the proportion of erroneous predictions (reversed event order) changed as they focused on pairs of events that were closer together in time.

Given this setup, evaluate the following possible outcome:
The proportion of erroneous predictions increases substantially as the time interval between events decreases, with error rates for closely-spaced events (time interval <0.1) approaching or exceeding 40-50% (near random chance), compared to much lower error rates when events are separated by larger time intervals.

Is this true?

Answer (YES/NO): YES